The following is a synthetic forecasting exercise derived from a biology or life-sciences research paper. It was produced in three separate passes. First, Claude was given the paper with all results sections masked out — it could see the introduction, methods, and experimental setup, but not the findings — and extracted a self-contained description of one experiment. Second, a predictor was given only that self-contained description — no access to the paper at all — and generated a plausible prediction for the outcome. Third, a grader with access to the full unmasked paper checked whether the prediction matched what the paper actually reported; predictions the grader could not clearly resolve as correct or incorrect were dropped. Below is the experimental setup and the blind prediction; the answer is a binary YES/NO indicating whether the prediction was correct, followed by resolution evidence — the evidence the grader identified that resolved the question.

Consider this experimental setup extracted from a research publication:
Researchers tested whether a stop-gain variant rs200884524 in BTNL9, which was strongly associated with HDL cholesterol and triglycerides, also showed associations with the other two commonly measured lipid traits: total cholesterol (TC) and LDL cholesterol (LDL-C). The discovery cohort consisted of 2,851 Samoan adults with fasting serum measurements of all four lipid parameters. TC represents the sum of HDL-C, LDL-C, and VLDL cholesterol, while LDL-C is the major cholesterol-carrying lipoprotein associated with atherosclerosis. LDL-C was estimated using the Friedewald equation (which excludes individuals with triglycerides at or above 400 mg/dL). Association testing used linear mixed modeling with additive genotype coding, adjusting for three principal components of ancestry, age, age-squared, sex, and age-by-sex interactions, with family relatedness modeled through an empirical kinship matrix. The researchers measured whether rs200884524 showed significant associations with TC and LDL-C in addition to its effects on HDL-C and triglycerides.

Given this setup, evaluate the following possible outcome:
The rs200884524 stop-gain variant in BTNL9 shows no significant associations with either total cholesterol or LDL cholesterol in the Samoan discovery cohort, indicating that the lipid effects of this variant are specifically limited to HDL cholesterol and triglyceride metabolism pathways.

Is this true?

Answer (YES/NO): YES